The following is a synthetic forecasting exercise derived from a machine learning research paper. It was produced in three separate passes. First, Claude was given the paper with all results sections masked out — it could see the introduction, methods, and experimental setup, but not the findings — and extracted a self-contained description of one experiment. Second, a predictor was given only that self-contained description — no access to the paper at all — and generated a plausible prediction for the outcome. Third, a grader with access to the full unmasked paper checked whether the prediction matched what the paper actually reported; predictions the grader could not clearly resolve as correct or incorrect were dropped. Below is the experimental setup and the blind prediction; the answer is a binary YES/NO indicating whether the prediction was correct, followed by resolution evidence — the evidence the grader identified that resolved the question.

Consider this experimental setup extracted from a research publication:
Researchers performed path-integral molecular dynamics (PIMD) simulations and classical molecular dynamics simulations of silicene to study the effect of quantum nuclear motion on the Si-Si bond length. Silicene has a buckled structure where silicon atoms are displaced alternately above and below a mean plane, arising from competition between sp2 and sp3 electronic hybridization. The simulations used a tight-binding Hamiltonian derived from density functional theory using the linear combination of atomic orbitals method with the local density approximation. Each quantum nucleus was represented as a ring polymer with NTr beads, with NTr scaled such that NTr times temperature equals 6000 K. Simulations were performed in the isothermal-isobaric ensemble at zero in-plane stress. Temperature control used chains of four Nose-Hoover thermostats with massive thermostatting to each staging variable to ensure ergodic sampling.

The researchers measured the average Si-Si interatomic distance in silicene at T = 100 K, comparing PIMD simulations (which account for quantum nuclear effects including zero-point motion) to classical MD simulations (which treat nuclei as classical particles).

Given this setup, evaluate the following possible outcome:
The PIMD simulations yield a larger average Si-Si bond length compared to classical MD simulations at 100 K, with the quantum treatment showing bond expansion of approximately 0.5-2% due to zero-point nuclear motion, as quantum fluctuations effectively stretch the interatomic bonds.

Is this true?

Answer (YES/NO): NO